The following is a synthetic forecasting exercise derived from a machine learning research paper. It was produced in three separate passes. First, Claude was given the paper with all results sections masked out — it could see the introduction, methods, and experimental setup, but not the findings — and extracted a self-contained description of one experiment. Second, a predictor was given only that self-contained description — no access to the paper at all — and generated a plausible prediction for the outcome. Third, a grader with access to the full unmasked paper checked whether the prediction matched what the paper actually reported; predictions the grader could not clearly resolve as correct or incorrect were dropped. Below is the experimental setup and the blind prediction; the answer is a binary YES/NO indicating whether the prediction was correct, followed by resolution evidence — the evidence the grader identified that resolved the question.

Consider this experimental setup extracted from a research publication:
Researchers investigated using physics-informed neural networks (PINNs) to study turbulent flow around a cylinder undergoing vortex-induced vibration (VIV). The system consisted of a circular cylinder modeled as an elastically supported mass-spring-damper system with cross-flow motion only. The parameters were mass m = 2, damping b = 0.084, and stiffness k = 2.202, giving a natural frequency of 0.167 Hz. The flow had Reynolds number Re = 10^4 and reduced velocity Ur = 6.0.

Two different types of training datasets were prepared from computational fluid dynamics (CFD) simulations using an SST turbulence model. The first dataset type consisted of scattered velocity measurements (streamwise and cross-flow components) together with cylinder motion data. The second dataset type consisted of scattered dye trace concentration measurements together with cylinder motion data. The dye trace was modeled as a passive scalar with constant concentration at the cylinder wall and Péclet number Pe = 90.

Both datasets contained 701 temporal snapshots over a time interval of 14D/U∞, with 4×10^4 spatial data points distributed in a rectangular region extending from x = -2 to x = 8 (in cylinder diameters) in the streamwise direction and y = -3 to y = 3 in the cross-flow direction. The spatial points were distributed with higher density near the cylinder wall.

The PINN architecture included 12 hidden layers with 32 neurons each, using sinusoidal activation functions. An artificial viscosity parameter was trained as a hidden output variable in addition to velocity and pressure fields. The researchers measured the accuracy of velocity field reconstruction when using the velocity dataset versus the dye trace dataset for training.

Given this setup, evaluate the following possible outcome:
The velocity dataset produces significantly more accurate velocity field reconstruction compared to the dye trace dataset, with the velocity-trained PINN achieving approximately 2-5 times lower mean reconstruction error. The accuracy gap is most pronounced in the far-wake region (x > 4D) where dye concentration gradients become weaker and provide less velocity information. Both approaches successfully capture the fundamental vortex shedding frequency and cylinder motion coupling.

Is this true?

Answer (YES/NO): NO